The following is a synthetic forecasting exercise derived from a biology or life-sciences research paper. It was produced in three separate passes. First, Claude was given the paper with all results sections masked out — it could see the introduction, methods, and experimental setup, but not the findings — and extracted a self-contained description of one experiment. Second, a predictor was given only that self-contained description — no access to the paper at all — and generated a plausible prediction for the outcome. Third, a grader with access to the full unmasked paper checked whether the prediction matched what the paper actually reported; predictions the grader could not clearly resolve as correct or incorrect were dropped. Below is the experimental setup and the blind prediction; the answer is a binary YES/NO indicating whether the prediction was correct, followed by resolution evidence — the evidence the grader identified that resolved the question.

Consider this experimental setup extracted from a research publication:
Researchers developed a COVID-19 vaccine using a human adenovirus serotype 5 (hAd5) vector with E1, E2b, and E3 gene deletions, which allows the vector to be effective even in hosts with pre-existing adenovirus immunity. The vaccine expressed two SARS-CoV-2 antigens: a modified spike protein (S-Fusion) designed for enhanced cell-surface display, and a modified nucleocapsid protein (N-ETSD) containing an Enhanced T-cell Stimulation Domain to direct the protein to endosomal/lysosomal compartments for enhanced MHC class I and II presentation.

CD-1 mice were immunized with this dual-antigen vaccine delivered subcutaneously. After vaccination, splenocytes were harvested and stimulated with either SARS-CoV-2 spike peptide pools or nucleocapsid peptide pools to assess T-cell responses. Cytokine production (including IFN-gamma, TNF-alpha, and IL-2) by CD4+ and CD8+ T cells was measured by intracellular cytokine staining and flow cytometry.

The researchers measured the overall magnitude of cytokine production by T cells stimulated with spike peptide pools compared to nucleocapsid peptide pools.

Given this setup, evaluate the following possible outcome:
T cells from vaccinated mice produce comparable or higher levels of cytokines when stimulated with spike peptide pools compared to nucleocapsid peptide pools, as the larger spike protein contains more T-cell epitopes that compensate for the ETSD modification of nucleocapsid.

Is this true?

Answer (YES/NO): NO